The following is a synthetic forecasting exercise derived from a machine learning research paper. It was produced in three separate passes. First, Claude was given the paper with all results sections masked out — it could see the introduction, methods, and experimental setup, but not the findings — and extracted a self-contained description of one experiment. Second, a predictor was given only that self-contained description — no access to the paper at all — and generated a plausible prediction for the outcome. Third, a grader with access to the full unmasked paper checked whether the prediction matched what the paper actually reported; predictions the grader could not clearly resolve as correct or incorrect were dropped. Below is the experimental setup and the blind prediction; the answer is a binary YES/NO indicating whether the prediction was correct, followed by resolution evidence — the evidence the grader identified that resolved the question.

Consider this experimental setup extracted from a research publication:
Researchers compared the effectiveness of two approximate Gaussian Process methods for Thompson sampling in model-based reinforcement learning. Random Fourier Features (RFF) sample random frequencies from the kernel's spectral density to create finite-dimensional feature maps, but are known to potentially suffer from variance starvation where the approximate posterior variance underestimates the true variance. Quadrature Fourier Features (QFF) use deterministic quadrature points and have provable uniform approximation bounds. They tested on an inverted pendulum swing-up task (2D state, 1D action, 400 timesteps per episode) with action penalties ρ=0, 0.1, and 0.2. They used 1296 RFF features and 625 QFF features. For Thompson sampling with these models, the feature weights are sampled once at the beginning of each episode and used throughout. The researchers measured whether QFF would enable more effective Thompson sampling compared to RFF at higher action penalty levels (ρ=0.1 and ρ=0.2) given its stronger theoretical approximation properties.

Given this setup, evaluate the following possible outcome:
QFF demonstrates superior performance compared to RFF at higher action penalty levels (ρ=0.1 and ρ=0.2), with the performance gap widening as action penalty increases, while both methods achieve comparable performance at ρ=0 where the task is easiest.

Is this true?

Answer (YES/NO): NO